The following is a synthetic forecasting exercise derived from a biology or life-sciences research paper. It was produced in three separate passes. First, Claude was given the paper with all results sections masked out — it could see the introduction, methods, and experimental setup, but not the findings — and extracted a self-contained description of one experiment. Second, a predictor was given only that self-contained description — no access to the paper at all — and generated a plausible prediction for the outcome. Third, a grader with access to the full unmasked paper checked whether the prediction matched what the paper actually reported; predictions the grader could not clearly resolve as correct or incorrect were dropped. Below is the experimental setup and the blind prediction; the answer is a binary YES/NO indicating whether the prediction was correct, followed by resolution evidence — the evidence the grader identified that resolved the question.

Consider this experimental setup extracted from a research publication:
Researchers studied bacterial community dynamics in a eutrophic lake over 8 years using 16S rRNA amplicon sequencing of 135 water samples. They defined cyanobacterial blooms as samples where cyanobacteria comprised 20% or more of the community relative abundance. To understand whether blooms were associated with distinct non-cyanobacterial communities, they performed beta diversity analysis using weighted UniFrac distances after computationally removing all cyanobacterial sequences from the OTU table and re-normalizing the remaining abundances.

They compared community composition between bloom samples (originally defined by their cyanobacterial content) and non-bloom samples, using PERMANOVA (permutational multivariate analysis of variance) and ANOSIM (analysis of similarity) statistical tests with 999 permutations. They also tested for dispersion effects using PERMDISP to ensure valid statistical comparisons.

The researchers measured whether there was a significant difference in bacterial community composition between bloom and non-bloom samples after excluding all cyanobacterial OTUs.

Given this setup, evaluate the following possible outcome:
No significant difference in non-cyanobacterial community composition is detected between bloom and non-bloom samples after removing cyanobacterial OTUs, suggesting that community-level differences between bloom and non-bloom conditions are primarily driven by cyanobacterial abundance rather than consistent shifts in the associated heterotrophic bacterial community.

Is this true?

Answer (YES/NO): NO